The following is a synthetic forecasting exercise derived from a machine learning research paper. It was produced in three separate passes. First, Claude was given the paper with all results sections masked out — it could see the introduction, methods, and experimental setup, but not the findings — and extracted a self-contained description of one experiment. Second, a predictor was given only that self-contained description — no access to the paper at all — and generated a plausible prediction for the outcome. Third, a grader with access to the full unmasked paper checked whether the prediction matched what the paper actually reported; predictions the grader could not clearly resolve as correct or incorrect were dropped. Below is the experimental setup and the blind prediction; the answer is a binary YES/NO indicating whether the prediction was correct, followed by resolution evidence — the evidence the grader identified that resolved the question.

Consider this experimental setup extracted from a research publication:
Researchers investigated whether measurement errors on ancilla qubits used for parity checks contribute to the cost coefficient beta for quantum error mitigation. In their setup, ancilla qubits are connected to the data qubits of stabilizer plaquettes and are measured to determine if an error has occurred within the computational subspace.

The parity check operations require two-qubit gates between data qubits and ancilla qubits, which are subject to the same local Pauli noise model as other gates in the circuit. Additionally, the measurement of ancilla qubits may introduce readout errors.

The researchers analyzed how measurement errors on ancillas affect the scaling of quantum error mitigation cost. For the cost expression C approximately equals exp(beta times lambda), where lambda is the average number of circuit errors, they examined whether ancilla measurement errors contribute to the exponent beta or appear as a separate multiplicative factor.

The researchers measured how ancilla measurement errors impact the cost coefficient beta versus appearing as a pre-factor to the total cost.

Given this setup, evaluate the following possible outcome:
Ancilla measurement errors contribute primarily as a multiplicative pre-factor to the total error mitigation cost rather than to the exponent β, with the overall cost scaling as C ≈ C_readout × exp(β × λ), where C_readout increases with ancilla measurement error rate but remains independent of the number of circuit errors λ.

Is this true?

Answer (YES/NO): YES